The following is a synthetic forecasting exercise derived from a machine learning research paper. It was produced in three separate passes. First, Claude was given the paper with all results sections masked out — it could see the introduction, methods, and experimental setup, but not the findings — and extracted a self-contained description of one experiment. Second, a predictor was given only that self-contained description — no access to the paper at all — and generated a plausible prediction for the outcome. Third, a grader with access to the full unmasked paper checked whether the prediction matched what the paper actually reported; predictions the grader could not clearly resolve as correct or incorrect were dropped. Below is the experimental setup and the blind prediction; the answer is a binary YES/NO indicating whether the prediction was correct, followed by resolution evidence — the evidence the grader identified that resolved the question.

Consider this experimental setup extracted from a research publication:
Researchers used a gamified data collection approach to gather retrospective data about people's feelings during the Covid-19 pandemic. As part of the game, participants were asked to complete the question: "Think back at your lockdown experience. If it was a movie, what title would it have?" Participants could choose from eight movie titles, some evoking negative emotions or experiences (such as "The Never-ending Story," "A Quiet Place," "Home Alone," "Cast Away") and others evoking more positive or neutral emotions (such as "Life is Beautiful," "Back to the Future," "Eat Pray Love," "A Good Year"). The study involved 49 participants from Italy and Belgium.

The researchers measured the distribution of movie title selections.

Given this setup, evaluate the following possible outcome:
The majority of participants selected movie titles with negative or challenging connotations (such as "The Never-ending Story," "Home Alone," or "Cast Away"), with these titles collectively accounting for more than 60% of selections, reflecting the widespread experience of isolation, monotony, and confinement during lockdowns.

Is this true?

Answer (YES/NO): YES